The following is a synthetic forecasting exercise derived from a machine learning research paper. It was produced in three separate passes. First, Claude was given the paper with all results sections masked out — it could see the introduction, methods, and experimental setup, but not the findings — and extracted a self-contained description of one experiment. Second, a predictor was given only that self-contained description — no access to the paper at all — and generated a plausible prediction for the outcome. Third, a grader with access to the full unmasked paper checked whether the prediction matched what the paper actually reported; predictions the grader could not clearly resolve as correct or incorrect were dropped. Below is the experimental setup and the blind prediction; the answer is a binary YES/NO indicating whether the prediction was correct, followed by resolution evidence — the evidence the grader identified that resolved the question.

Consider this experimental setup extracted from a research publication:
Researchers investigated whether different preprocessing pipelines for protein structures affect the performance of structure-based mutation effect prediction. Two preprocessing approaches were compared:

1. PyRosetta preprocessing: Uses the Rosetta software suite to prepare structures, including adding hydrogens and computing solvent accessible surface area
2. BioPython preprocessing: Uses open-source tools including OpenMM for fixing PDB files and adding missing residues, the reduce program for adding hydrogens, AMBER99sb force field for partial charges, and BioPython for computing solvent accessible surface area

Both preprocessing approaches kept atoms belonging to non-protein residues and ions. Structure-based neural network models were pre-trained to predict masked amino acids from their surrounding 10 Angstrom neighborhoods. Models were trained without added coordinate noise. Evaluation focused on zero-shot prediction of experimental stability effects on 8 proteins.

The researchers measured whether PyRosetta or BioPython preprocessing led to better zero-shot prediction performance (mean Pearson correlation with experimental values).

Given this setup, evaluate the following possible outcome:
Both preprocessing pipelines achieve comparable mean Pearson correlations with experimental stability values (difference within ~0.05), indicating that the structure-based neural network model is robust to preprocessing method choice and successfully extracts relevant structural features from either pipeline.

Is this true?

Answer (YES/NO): NO